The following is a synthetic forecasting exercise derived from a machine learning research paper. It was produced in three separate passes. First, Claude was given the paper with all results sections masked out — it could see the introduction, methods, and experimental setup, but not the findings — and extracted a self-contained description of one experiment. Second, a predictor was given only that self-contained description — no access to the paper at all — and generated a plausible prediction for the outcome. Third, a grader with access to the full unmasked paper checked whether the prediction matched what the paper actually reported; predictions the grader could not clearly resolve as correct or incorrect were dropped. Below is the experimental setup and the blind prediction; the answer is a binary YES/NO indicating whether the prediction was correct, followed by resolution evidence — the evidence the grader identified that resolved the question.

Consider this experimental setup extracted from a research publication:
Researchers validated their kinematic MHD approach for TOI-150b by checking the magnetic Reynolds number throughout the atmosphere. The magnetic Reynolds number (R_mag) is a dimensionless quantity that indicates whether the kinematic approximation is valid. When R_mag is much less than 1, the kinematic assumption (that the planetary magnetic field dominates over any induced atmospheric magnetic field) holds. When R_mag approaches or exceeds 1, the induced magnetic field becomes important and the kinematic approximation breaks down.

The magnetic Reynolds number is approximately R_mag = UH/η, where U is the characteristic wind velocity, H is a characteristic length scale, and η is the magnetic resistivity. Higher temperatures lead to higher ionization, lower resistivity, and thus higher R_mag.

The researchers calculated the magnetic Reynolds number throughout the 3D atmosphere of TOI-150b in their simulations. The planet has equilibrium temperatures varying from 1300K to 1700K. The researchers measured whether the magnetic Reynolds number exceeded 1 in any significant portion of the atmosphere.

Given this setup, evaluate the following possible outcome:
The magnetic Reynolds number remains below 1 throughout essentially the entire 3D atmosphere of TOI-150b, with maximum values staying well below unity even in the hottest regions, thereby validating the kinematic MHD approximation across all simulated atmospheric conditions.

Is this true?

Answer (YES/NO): NO